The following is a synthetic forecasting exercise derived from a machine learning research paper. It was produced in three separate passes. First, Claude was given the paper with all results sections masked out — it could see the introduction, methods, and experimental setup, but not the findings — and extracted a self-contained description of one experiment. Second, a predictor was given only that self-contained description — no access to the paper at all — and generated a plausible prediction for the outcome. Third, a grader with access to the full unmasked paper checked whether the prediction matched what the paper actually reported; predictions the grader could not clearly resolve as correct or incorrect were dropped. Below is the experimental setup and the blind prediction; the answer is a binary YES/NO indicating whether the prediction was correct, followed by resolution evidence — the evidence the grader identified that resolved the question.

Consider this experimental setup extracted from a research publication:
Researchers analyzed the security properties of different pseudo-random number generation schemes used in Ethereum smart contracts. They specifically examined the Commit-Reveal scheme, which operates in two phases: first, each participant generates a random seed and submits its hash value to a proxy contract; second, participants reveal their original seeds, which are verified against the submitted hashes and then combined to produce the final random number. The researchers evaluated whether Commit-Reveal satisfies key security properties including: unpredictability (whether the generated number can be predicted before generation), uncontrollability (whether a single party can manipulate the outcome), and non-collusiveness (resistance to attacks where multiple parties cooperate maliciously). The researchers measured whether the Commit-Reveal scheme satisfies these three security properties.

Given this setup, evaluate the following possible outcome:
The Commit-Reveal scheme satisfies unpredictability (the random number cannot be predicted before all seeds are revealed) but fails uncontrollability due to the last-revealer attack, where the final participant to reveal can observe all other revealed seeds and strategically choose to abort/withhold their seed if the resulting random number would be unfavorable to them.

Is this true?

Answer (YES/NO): NO